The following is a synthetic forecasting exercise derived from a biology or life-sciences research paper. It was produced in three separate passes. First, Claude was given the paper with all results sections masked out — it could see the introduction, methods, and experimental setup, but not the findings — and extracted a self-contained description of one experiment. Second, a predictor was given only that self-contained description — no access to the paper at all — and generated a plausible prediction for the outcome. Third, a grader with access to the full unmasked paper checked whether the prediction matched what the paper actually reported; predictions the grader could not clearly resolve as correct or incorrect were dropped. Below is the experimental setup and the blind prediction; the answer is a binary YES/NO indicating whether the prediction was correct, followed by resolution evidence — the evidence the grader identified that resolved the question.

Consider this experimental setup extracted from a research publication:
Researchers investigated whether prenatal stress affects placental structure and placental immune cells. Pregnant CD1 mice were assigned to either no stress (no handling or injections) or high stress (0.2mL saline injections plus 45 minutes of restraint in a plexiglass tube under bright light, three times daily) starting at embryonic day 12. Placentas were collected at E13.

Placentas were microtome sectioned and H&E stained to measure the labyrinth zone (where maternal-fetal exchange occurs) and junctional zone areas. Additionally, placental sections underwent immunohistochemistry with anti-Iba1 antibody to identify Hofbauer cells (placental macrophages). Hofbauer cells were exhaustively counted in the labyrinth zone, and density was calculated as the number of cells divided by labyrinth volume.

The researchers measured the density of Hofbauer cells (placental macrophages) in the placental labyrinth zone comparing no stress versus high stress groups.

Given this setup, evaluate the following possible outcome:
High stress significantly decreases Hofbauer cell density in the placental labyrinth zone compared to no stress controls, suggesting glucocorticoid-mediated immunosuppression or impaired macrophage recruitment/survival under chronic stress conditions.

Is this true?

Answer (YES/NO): YES